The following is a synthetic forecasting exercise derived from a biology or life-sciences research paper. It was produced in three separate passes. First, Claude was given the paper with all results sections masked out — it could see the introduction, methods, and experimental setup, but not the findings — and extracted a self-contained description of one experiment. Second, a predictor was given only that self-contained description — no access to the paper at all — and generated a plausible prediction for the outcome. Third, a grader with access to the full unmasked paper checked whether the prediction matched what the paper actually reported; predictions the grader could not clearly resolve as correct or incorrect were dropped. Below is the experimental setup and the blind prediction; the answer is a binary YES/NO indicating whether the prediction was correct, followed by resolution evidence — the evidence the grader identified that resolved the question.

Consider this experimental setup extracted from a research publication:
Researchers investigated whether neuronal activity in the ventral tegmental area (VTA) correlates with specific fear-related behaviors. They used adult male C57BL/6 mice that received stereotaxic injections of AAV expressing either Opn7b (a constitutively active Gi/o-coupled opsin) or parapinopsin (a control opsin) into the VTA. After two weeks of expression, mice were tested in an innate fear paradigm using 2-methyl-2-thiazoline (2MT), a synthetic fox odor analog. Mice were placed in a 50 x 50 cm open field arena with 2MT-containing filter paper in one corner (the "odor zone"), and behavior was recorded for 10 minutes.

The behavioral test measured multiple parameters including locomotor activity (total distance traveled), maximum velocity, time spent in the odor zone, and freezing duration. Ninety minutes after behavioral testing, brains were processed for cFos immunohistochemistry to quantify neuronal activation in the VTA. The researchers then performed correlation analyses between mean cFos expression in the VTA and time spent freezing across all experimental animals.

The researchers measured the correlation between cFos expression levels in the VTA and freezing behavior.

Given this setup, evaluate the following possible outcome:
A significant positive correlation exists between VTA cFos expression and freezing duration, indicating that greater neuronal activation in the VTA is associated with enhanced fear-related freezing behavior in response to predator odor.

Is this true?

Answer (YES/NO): NO